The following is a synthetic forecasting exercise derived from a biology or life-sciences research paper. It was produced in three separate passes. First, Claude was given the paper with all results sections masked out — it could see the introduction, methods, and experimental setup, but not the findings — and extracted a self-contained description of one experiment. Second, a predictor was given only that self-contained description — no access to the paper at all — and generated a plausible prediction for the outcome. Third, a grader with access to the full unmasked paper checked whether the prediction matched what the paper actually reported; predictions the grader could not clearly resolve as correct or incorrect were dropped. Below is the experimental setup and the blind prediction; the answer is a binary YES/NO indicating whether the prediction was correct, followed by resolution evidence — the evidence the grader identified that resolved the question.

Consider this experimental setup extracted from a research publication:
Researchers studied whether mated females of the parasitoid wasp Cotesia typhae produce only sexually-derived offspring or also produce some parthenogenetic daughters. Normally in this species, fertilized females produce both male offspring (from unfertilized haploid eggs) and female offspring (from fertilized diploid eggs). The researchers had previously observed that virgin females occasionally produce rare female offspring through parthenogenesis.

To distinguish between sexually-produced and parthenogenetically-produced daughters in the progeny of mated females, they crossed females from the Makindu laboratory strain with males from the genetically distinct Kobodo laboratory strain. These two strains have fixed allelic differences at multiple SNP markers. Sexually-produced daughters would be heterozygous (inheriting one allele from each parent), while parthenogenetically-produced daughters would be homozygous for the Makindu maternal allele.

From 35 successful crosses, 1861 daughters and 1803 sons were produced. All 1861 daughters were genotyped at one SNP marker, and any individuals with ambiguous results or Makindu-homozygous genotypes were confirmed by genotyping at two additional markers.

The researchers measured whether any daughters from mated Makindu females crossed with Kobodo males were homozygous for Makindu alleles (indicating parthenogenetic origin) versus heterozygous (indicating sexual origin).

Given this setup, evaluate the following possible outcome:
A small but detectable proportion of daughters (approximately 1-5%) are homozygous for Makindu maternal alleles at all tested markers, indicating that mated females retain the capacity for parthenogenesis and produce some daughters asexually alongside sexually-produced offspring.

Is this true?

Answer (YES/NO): NO